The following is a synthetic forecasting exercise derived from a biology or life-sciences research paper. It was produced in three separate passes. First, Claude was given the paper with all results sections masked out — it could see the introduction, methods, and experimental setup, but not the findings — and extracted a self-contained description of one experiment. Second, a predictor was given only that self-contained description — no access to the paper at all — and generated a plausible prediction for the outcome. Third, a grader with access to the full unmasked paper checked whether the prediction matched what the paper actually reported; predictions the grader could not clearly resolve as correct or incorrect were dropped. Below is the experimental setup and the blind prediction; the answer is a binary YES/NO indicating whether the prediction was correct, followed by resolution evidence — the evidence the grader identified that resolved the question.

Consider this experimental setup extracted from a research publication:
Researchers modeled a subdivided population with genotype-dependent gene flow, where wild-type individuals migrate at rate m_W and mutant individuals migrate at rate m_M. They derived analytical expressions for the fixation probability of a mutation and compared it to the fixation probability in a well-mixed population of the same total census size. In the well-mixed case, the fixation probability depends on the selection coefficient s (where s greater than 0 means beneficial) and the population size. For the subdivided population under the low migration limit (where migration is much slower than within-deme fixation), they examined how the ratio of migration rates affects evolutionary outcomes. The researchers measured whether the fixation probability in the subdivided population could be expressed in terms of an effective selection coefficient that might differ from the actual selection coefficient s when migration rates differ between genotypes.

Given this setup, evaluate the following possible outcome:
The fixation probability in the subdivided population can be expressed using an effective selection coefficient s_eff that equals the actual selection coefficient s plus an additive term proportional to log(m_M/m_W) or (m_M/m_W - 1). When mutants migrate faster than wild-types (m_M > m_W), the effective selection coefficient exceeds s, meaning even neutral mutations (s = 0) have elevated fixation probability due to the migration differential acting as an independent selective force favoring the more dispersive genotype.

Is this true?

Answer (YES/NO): YES